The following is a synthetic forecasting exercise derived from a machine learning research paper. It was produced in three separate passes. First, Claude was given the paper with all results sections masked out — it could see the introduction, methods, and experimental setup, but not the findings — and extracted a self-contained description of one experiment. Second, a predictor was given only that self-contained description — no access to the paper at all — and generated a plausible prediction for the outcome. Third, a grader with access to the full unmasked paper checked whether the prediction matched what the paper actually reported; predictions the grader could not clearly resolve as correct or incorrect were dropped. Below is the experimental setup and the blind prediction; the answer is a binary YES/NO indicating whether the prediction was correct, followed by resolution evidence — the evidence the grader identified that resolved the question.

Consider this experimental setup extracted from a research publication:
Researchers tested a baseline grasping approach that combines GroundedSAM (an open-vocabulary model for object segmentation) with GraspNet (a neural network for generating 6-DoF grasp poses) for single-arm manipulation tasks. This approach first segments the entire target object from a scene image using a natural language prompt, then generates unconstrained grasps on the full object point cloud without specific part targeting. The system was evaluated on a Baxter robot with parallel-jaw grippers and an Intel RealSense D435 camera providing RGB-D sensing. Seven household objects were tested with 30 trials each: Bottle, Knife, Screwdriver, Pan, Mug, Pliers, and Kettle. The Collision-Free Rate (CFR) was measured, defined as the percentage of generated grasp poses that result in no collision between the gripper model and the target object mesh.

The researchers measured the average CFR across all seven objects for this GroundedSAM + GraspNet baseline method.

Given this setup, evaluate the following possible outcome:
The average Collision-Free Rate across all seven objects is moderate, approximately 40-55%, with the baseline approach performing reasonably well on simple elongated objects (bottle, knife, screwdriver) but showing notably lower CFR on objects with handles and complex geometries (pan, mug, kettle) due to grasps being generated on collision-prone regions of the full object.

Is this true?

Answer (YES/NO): YES